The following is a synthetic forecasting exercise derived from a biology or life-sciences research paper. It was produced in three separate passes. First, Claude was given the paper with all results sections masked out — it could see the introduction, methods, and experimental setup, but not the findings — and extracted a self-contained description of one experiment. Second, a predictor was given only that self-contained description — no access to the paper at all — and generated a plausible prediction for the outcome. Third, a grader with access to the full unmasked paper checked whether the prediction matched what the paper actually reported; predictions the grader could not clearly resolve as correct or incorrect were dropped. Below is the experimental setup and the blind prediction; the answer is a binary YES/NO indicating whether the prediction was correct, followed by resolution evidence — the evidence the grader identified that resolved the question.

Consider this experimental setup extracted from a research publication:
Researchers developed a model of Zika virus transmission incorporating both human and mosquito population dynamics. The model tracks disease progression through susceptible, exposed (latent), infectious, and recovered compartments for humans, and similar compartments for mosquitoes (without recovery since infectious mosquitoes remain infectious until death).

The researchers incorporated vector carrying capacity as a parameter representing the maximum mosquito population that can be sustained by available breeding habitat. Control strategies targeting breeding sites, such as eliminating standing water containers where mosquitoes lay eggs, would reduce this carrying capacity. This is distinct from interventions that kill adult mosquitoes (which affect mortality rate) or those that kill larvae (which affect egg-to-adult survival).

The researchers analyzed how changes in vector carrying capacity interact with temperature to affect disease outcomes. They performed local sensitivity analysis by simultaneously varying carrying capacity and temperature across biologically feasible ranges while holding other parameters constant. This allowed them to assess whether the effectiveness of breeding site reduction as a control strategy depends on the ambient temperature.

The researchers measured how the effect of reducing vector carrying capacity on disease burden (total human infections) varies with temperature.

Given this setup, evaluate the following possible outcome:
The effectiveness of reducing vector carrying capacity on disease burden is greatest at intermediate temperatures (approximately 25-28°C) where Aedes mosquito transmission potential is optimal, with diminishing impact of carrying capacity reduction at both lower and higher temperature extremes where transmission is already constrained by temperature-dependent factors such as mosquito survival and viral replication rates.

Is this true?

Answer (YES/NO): NO